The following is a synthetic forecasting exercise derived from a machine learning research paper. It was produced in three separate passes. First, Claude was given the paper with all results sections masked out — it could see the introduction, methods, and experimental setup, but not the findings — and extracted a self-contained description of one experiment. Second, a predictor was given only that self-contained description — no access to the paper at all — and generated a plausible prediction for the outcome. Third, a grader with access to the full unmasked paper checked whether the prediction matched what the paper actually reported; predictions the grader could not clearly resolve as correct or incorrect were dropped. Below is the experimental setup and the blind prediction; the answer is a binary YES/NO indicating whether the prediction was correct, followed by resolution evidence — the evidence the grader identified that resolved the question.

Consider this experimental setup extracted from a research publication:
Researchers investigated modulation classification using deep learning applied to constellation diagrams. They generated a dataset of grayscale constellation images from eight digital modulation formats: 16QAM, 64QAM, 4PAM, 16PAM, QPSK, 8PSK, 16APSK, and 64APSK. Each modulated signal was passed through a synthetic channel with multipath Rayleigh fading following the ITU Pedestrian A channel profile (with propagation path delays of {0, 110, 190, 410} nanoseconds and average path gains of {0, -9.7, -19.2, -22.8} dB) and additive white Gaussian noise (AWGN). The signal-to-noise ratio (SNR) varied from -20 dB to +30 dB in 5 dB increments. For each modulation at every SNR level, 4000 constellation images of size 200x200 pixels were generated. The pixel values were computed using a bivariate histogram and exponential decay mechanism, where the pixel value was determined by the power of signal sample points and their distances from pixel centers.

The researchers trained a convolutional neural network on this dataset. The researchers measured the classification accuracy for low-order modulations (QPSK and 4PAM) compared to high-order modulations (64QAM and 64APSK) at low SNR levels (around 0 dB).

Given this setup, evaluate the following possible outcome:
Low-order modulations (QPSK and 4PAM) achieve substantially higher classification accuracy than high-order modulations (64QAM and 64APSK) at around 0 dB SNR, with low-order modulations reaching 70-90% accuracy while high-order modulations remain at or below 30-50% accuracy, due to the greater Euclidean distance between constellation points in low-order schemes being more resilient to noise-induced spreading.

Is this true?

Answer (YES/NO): NO